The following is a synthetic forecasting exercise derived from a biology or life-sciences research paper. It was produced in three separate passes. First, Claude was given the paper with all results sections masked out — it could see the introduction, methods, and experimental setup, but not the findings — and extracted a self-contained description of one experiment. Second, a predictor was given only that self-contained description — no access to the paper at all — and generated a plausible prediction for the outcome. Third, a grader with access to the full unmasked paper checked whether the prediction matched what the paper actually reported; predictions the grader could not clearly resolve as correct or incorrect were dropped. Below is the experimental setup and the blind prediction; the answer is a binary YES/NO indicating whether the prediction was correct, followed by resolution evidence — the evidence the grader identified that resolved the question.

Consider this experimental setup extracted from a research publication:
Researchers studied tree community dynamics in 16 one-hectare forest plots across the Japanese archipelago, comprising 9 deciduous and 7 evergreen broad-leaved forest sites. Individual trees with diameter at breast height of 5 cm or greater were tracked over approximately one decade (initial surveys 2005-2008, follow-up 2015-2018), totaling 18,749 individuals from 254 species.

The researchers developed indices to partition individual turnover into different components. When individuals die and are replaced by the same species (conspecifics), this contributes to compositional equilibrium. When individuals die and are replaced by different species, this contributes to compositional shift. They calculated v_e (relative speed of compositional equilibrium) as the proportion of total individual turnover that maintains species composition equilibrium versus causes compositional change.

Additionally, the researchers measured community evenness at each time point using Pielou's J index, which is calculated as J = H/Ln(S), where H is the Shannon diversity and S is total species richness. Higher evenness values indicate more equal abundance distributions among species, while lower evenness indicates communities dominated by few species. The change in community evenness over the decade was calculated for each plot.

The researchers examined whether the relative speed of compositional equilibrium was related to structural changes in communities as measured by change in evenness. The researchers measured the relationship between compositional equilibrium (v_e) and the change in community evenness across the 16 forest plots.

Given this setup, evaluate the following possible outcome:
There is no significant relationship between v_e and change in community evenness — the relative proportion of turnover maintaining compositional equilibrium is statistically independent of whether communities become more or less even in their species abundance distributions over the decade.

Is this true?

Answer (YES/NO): NO